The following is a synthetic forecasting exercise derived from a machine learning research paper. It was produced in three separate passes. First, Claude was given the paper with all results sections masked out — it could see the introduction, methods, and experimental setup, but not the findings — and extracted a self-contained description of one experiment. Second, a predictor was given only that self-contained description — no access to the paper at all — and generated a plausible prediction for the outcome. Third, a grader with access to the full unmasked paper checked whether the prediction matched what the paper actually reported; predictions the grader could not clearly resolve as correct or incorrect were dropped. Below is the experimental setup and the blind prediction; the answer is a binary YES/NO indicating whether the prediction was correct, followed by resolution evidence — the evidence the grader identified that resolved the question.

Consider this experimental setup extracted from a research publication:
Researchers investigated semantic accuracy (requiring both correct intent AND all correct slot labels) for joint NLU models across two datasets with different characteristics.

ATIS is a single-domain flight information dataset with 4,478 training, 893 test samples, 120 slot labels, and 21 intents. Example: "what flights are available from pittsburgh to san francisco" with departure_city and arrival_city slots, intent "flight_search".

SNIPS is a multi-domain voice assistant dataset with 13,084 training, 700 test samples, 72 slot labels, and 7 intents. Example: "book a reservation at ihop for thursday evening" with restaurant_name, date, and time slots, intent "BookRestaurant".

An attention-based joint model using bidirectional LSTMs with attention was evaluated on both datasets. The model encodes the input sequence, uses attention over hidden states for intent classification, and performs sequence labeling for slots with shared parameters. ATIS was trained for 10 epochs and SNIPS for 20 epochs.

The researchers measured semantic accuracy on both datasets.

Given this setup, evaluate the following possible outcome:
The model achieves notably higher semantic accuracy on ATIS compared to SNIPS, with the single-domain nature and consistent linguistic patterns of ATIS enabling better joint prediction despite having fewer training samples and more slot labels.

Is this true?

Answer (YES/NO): YES